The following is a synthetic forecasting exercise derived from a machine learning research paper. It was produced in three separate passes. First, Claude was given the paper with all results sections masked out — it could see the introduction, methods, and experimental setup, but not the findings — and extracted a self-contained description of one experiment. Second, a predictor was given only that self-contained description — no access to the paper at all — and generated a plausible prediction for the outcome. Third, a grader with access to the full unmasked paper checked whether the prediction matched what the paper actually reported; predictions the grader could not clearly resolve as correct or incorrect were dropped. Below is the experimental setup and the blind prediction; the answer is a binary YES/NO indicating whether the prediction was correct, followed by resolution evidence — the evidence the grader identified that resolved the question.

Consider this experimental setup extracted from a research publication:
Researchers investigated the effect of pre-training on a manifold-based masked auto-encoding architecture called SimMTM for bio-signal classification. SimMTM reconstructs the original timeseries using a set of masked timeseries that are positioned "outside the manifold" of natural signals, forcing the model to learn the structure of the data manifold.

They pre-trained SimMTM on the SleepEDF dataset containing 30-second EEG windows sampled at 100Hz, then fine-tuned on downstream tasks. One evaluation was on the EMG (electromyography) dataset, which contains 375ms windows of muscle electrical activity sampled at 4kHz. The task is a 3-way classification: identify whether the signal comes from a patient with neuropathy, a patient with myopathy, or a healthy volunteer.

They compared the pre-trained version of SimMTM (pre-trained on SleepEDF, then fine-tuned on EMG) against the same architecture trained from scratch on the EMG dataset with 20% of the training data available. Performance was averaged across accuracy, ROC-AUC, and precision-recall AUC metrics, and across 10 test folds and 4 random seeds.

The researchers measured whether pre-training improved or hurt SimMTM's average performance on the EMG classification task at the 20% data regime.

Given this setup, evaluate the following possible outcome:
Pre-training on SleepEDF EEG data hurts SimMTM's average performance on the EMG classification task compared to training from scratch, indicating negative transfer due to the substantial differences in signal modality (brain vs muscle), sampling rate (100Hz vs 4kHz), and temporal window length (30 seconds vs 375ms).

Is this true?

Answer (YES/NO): YES